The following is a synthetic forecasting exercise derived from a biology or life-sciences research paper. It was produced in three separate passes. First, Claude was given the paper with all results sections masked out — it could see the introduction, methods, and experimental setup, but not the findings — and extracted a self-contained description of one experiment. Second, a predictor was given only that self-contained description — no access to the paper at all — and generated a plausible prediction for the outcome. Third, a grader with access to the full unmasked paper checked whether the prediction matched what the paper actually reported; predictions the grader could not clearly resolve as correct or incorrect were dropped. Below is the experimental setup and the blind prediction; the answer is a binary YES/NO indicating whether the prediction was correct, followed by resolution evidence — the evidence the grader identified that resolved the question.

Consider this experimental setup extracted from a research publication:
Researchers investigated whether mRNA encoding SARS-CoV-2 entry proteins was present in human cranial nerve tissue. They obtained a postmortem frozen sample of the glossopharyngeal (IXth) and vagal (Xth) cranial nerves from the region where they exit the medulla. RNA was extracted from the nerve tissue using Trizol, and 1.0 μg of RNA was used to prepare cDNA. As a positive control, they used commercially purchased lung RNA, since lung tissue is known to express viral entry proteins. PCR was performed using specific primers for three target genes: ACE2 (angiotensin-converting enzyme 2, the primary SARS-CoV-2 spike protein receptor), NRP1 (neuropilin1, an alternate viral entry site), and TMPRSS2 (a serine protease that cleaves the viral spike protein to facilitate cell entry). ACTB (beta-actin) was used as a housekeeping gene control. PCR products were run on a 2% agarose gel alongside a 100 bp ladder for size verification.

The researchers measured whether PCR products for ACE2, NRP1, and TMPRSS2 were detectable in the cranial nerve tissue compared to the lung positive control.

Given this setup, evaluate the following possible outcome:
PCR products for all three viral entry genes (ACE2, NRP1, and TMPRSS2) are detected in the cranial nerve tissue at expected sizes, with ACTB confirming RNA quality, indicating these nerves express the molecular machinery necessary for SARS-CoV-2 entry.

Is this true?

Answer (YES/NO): YES